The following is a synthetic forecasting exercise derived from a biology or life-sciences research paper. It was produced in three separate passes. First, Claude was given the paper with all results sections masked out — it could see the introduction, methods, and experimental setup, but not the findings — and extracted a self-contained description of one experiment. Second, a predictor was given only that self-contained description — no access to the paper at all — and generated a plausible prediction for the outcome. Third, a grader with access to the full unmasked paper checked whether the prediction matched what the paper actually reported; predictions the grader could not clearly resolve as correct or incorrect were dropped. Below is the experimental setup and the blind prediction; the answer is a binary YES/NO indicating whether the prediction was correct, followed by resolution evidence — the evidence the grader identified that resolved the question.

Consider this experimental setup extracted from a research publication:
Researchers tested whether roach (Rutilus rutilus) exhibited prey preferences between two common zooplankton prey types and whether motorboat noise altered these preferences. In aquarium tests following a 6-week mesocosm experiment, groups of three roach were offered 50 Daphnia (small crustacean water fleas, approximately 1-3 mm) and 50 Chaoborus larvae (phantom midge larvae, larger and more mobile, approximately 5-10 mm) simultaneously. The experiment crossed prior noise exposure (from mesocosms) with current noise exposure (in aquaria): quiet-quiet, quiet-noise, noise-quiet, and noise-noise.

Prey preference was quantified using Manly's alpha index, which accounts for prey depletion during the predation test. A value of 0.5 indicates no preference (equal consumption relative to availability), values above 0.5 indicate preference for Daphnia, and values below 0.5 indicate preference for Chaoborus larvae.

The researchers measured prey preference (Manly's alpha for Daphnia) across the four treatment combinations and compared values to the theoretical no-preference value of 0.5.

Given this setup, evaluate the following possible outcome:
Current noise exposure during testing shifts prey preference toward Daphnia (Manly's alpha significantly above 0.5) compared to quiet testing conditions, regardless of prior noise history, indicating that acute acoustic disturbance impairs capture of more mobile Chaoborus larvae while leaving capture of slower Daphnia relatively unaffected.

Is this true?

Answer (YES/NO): YES